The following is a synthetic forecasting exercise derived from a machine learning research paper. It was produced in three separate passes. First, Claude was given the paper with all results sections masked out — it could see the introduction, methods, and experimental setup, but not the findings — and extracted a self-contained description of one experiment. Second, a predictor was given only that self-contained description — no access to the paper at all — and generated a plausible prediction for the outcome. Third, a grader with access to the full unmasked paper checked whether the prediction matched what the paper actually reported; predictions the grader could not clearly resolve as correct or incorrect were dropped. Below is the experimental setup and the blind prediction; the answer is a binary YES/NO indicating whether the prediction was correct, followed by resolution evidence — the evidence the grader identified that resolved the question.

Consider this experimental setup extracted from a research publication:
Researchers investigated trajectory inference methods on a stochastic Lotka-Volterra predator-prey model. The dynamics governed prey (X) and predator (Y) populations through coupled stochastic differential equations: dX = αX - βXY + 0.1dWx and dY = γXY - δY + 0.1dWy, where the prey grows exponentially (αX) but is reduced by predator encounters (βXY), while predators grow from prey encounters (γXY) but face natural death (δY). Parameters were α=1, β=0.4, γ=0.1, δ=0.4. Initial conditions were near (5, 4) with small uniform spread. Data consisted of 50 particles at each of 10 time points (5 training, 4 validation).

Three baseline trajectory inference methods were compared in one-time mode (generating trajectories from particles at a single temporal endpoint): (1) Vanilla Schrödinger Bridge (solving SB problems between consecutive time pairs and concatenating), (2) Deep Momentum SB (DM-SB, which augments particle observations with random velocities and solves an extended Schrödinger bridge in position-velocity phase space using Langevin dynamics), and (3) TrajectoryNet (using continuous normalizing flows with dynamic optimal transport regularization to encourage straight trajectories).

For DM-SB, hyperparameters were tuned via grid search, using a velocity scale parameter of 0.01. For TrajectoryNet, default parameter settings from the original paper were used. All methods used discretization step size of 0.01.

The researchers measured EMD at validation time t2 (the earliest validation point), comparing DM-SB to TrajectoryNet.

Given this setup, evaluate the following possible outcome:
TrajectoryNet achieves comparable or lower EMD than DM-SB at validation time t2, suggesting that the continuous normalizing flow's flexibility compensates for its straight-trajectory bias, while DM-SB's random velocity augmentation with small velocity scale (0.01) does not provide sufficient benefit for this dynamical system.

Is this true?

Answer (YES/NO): NO